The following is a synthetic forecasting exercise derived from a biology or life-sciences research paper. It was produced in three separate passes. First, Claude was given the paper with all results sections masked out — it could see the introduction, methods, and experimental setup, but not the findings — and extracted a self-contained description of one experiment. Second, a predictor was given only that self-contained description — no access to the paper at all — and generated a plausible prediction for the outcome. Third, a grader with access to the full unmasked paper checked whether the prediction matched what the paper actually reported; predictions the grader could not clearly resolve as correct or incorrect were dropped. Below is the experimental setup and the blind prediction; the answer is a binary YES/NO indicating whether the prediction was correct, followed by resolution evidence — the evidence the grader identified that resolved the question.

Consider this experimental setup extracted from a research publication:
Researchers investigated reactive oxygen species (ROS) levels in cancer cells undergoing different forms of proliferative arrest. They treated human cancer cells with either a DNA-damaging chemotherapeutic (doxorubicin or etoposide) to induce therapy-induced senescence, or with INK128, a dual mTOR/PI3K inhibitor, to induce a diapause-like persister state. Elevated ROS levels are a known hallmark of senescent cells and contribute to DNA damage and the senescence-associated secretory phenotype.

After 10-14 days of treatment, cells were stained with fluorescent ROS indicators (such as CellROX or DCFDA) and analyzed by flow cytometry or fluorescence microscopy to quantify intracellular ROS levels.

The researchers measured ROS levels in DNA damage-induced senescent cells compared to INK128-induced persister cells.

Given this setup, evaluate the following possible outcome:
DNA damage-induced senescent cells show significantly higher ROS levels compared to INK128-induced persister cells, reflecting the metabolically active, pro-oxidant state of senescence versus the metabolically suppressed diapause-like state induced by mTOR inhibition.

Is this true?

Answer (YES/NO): YES